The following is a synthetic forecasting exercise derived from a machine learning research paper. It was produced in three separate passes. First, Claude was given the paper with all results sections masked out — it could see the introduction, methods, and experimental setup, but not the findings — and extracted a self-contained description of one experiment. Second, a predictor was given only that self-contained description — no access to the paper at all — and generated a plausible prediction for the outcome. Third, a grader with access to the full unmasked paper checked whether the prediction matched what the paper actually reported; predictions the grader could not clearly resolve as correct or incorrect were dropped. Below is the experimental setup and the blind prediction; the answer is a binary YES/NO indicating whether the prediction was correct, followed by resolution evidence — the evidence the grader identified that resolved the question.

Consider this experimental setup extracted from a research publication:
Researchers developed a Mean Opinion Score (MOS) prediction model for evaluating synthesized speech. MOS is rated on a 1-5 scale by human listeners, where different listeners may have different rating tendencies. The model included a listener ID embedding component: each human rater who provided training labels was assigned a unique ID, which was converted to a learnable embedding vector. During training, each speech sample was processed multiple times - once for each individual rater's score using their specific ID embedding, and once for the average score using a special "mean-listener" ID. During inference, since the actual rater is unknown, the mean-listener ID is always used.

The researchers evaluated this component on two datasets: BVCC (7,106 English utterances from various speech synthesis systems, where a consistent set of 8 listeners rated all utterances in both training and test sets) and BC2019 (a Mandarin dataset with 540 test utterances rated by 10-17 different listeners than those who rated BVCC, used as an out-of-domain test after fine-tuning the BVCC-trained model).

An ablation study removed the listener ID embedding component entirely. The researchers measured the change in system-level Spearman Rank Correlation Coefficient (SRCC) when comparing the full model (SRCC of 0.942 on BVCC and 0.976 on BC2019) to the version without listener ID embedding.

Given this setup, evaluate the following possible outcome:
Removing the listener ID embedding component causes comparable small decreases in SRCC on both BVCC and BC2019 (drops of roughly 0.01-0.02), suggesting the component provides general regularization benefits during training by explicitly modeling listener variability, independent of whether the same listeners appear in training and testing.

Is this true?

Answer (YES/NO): NO